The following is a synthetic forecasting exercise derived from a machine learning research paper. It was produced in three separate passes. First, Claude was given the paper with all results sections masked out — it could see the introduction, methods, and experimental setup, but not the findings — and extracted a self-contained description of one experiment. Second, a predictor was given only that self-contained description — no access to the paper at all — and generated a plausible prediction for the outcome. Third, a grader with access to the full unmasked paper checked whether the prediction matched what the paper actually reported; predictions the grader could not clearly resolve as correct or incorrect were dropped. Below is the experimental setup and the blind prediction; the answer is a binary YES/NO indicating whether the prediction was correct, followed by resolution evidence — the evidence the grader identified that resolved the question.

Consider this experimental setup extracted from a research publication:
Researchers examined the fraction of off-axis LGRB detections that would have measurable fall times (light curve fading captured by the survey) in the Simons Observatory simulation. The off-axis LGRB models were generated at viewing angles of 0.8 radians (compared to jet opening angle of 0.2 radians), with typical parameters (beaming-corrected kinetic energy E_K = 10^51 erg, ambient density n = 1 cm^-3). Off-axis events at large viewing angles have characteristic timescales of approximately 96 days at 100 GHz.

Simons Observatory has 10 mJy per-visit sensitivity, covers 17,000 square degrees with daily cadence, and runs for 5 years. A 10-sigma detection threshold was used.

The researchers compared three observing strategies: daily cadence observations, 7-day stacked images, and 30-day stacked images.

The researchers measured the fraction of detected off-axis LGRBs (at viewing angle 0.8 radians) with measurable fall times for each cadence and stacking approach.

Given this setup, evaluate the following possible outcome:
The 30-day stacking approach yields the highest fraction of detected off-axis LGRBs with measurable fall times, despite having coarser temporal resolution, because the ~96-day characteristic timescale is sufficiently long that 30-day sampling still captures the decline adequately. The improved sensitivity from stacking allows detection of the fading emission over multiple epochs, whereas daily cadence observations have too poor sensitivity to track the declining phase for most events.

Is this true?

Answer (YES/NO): NO